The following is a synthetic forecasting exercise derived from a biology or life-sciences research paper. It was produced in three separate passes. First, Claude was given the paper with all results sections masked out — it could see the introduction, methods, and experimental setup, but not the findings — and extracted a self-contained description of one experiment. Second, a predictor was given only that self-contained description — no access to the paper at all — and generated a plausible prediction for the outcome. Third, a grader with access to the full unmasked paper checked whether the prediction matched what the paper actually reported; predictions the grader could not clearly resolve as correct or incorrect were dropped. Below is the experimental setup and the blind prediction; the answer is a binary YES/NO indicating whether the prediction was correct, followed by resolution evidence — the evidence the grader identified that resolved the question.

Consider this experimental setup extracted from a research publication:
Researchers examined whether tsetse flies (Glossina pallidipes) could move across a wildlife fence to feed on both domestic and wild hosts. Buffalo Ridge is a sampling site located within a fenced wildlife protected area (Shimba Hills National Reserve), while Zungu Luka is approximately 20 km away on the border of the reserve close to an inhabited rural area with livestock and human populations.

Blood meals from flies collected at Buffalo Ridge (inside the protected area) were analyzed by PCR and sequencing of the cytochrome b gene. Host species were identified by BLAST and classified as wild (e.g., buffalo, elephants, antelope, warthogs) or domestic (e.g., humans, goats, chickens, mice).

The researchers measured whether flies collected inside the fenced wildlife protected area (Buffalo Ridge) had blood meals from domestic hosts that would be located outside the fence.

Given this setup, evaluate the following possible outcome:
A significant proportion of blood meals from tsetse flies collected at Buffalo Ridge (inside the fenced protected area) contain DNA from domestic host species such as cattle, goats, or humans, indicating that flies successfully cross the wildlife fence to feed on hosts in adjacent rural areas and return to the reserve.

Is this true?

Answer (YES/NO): YES